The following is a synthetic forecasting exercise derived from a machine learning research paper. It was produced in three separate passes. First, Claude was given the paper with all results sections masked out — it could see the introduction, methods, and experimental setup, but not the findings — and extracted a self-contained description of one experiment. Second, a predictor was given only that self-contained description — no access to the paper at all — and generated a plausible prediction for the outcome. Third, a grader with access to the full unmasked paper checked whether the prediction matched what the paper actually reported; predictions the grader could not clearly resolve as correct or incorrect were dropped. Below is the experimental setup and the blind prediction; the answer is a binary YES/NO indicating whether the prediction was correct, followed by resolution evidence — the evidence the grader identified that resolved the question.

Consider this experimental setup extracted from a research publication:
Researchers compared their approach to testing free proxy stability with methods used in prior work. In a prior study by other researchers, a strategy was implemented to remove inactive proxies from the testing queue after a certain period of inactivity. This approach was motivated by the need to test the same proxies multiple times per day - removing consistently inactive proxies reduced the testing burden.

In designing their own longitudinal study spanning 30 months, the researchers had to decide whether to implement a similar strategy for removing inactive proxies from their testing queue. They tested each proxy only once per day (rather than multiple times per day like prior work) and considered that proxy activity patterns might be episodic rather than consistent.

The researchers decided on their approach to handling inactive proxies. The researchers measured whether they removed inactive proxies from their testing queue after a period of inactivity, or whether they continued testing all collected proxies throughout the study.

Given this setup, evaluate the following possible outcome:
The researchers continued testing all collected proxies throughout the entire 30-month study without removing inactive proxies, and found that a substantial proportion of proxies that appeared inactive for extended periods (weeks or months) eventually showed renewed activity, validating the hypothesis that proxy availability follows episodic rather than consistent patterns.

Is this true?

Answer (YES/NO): YES